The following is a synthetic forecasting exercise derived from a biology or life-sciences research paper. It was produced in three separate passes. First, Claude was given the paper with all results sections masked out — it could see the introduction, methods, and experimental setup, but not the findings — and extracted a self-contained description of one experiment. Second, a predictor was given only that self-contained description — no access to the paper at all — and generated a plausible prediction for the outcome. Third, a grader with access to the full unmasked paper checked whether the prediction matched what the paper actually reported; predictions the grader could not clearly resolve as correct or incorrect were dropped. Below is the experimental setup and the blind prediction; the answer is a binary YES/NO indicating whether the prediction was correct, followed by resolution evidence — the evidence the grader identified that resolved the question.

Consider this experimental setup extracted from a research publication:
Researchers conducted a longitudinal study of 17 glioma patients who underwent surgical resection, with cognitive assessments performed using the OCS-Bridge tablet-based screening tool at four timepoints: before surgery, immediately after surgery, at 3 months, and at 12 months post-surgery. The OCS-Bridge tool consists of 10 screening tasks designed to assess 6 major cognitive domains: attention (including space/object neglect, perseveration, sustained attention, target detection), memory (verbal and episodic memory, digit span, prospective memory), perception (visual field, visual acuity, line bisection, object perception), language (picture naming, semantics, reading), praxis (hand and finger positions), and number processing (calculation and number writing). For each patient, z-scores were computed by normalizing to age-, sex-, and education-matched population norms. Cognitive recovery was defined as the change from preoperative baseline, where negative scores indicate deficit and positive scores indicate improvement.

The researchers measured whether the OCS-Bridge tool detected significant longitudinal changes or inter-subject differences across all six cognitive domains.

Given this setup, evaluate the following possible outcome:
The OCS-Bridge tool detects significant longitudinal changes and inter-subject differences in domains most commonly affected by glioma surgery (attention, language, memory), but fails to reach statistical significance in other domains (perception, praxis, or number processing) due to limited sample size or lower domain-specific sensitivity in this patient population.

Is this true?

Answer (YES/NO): NO